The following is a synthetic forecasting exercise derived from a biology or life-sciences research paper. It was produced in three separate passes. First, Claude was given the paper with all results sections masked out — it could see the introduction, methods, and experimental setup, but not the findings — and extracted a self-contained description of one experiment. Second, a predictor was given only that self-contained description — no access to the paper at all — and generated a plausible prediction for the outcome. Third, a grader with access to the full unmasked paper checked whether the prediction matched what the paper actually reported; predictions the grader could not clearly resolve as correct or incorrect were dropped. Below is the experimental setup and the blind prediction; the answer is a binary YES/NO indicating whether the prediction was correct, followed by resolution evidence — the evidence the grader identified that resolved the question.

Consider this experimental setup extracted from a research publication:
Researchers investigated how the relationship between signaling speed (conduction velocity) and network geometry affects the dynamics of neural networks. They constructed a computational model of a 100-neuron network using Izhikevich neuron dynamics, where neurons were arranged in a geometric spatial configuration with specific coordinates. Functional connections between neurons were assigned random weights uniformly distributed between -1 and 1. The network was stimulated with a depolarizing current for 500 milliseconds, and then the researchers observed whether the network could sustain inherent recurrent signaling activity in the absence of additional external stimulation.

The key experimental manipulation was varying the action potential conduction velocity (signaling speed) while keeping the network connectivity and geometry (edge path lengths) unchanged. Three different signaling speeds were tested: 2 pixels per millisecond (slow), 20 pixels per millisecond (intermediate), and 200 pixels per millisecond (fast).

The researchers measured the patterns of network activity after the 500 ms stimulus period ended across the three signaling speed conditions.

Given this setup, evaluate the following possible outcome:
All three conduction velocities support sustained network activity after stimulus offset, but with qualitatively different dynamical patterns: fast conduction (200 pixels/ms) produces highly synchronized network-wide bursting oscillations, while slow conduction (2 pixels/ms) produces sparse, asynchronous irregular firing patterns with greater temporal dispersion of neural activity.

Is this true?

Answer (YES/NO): NO